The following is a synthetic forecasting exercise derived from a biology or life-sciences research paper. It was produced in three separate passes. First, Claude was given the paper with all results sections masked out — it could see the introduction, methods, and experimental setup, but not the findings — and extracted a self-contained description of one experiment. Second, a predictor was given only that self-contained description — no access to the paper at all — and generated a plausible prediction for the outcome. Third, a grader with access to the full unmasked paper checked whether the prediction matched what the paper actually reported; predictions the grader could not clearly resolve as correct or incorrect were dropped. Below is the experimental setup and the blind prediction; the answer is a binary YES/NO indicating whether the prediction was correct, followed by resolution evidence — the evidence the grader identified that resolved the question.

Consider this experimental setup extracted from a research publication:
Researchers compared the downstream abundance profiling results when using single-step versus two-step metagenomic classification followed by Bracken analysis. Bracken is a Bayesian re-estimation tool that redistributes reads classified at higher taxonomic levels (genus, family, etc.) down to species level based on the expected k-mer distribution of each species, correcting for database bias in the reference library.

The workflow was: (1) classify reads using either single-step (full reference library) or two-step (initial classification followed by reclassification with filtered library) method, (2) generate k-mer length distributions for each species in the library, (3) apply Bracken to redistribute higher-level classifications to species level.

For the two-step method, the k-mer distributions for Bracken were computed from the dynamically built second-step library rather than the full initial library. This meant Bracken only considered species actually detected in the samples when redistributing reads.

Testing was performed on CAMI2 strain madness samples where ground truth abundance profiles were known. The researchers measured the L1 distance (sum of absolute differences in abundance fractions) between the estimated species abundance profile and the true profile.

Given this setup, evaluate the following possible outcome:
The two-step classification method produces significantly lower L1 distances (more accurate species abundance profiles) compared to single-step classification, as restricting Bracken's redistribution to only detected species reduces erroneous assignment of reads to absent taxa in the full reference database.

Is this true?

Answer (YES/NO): YES